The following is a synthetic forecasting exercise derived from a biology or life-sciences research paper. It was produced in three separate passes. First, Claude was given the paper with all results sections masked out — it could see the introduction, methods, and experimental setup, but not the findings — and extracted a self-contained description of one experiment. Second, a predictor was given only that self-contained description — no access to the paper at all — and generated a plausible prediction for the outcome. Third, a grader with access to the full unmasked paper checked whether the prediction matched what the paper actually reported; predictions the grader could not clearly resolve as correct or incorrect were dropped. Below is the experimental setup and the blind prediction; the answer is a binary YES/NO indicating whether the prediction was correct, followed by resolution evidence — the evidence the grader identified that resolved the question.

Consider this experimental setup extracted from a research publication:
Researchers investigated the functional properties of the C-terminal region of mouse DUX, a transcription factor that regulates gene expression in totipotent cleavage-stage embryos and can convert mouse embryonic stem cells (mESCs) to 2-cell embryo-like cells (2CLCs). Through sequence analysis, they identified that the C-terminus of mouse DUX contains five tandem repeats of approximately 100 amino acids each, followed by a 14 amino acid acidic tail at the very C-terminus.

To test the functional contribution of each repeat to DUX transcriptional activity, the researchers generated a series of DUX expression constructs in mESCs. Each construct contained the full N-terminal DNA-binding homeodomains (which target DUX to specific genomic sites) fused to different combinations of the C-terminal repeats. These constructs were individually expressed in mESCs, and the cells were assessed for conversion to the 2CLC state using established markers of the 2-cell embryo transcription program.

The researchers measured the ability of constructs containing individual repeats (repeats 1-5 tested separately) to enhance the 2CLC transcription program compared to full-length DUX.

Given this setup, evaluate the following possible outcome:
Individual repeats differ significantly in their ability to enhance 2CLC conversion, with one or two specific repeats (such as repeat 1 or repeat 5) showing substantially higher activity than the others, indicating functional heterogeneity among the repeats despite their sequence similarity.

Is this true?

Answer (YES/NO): YES